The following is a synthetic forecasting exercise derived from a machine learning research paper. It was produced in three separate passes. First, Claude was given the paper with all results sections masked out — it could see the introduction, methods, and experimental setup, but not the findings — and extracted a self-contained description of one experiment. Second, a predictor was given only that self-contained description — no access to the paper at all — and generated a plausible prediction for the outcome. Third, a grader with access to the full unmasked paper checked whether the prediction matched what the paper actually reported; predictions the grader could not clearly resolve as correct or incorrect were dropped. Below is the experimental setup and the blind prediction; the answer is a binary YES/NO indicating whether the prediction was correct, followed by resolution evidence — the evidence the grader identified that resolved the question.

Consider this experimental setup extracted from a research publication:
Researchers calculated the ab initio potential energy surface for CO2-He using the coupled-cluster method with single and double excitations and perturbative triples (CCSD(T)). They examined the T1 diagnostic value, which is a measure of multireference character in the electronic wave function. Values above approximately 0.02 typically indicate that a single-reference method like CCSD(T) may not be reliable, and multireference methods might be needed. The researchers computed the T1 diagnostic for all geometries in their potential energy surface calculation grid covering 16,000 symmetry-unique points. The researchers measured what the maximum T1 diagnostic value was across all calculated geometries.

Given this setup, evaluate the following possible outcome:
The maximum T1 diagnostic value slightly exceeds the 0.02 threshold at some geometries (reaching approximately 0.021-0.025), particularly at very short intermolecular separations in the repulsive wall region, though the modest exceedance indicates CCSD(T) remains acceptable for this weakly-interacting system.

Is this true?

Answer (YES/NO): NO